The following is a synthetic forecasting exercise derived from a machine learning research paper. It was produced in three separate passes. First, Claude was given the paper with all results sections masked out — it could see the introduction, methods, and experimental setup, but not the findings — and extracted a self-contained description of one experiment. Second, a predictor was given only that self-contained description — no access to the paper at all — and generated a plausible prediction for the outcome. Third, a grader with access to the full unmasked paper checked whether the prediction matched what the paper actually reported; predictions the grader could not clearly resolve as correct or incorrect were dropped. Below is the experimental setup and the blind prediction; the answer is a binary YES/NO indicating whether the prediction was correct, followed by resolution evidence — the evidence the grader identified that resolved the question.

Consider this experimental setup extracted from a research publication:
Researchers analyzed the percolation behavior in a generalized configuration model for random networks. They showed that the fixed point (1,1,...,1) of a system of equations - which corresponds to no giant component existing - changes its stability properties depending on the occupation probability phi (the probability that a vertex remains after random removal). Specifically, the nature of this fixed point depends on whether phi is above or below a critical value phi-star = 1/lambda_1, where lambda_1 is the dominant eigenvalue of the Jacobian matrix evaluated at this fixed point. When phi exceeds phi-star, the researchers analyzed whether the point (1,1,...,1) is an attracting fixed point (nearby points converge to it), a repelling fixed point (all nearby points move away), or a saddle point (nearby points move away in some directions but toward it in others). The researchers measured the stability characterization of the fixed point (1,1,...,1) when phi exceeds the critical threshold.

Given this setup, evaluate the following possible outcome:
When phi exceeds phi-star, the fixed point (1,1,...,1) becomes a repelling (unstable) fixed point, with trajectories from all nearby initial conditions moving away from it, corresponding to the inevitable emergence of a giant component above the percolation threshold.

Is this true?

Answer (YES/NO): NO